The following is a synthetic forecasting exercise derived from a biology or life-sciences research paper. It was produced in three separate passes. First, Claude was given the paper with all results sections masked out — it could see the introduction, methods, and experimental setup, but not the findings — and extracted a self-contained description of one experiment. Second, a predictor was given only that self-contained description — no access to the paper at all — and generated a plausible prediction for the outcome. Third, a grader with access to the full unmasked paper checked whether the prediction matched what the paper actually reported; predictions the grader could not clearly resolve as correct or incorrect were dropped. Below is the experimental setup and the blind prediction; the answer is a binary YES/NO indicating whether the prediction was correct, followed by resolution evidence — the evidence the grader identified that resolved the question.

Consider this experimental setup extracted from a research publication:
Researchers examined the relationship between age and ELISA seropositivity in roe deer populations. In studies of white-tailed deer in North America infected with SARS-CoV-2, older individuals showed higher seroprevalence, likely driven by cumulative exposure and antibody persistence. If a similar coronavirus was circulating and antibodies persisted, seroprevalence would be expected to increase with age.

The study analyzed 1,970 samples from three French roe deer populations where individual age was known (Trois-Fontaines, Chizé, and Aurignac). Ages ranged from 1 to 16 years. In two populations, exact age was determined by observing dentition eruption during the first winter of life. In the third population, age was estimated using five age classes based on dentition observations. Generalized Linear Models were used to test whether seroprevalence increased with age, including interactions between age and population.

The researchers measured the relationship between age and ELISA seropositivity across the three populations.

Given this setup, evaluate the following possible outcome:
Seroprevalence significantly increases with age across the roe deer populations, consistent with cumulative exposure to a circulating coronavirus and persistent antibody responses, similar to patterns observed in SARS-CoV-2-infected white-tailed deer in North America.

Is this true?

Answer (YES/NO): NO